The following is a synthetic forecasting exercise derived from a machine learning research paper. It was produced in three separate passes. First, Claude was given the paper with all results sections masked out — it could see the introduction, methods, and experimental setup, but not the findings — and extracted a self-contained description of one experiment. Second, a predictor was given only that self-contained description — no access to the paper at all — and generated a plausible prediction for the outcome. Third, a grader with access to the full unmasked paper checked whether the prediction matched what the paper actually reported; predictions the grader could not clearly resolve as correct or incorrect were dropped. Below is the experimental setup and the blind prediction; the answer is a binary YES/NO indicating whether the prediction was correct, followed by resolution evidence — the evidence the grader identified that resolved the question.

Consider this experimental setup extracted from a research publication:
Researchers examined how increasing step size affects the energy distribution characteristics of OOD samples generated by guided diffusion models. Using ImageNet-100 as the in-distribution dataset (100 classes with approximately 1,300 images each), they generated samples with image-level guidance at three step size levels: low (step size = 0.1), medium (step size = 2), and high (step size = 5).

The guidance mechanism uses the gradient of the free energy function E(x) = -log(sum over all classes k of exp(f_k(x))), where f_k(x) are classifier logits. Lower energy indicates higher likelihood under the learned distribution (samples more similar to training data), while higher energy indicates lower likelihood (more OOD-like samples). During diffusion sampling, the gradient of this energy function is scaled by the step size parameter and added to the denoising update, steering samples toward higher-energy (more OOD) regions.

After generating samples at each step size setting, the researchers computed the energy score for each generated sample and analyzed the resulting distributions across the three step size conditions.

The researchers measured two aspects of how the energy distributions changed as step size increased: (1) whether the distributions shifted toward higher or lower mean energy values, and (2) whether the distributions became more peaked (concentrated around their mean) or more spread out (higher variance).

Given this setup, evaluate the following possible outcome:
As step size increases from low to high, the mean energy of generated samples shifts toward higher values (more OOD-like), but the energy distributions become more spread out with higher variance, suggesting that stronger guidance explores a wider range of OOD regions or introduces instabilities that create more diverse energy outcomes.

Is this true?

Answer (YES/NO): NO